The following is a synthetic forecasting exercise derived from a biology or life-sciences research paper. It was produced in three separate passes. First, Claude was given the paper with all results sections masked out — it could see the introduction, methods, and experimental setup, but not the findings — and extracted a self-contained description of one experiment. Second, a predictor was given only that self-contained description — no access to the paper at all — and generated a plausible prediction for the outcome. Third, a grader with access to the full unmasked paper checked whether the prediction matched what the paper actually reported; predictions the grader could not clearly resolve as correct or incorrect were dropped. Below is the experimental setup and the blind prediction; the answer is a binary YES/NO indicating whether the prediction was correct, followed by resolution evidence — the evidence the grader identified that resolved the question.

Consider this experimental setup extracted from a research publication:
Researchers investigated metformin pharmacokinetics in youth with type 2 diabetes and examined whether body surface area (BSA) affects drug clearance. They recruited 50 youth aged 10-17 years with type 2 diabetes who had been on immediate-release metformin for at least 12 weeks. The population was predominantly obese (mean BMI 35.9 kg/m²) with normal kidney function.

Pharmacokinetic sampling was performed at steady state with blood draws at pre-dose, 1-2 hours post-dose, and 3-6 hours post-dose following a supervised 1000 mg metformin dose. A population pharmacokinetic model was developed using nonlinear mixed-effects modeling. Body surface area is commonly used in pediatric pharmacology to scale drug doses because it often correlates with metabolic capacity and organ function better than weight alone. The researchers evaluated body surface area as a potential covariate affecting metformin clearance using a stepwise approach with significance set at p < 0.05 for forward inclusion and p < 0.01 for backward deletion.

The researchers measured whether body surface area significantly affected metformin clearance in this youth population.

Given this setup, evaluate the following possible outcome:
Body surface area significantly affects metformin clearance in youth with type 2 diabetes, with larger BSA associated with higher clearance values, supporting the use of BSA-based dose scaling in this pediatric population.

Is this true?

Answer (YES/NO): NO